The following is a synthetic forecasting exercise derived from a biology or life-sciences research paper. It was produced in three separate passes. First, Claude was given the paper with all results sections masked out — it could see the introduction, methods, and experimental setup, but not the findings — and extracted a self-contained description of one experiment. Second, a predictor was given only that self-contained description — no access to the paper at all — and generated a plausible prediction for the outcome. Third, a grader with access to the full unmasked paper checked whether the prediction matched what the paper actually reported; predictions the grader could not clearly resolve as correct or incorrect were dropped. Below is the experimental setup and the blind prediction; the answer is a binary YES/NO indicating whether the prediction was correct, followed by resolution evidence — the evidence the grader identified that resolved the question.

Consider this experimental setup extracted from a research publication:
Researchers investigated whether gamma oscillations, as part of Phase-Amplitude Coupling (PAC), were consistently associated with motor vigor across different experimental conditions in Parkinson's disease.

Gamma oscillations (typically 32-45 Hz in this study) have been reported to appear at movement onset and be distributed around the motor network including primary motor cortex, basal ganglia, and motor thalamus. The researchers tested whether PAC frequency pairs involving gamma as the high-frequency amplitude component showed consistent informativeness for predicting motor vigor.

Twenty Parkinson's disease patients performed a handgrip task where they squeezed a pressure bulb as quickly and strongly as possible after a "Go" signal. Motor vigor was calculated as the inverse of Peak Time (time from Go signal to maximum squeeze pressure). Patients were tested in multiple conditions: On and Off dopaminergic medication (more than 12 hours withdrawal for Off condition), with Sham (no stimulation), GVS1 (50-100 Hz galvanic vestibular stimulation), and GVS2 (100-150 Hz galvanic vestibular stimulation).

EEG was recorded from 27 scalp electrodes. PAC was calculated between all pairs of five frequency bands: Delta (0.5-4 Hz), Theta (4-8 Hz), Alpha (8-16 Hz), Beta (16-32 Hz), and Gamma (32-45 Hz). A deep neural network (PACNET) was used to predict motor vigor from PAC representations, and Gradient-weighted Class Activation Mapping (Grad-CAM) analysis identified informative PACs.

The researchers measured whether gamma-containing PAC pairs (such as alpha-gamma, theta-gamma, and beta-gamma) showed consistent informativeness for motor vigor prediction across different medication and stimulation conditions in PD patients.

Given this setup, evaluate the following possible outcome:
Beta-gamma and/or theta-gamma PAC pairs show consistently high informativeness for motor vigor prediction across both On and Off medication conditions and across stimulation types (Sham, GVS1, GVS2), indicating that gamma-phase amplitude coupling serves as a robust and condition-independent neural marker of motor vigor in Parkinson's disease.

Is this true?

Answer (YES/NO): NO